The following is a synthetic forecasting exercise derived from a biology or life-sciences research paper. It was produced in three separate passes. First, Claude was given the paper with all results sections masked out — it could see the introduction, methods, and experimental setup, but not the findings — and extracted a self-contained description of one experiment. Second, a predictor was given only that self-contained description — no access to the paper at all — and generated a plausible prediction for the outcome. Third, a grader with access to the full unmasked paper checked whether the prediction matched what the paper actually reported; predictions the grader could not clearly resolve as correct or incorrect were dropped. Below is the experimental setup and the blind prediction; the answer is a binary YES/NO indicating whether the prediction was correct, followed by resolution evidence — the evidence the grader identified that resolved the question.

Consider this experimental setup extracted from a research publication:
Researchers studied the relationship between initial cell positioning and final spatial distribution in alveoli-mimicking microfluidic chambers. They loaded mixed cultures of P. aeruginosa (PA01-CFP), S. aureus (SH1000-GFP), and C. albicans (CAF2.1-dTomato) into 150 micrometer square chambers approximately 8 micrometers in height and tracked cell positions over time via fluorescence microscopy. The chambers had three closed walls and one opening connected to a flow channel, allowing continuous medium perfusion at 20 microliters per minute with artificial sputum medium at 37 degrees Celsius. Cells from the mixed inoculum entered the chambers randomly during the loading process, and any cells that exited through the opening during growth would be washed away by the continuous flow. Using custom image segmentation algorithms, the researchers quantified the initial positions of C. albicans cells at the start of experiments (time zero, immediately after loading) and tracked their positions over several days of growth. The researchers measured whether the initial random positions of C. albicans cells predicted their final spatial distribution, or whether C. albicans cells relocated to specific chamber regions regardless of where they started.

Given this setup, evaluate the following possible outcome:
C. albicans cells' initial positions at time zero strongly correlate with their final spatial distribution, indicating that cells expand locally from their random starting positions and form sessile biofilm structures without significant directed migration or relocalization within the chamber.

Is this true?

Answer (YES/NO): NO